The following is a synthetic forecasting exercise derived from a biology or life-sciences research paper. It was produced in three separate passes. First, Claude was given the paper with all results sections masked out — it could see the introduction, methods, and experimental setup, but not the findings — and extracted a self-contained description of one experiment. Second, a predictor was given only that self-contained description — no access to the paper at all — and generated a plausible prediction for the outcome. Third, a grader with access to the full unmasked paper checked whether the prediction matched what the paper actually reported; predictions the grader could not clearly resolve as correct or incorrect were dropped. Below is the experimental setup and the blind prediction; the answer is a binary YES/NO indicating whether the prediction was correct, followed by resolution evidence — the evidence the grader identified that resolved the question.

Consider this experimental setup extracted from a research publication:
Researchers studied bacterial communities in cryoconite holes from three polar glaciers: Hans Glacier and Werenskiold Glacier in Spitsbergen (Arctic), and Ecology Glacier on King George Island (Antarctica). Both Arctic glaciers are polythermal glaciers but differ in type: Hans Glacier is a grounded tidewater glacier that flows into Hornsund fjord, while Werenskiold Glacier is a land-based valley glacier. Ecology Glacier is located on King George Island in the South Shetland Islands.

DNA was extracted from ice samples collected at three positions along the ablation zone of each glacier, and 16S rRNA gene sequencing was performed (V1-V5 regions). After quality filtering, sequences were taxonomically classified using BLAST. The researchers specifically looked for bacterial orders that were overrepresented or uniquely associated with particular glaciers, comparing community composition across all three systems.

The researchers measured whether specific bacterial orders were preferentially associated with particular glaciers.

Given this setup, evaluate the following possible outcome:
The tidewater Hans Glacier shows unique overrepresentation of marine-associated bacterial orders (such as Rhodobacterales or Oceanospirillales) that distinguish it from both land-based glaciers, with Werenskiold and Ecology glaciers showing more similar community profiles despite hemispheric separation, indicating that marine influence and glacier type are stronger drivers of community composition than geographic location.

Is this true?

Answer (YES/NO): NO